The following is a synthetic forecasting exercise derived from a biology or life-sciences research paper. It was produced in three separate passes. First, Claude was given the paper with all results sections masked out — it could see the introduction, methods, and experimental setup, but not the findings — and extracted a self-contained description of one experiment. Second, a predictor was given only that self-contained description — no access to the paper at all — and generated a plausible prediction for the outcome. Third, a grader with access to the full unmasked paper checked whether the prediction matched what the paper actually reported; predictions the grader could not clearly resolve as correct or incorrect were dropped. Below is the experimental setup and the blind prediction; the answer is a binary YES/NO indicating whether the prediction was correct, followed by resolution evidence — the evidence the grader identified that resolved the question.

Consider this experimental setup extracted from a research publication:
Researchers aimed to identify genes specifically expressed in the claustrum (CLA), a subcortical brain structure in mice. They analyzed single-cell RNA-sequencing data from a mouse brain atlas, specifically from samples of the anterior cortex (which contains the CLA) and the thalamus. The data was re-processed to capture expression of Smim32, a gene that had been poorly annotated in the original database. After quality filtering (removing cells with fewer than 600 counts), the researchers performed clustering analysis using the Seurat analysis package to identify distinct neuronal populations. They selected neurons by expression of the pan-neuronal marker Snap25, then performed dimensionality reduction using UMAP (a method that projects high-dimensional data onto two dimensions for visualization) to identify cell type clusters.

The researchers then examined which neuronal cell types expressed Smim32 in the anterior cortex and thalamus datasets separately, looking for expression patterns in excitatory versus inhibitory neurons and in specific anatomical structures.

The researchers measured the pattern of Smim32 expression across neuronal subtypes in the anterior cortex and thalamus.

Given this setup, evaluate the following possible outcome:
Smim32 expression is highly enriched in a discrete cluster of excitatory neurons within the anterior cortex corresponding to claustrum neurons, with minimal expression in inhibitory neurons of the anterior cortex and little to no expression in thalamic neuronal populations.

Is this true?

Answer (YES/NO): NO